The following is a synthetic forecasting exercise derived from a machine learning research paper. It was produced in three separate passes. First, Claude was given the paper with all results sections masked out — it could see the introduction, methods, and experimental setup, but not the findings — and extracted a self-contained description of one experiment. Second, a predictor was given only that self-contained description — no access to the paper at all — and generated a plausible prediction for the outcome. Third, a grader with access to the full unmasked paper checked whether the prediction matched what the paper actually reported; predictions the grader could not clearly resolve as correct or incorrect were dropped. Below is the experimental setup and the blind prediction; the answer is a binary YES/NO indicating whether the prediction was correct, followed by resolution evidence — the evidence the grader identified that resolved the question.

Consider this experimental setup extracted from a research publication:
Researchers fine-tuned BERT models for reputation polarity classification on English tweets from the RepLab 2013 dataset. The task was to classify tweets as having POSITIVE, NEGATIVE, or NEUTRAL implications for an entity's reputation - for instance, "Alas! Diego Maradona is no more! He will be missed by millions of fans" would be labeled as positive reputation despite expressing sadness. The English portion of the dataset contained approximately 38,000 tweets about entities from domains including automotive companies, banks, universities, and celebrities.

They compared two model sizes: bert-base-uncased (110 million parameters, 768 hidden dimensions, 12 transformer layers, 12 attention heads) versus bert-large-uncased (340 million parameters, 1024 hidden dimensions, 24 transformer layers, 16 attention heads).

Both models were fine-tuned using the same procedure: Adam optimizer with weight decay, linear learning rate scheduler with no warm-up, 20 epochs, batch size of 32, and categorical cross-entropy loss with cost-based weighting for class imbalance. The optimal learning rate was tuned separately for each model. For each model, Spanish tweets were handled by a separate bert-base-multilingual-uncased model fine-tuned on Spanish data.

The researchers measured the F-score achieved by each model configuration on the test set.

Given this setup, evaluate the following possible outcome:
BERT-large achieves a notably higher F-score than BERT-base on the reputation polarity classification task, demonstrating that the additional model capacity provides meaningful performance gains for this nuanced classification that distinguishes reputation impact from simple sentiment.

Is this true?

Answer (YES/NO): NO